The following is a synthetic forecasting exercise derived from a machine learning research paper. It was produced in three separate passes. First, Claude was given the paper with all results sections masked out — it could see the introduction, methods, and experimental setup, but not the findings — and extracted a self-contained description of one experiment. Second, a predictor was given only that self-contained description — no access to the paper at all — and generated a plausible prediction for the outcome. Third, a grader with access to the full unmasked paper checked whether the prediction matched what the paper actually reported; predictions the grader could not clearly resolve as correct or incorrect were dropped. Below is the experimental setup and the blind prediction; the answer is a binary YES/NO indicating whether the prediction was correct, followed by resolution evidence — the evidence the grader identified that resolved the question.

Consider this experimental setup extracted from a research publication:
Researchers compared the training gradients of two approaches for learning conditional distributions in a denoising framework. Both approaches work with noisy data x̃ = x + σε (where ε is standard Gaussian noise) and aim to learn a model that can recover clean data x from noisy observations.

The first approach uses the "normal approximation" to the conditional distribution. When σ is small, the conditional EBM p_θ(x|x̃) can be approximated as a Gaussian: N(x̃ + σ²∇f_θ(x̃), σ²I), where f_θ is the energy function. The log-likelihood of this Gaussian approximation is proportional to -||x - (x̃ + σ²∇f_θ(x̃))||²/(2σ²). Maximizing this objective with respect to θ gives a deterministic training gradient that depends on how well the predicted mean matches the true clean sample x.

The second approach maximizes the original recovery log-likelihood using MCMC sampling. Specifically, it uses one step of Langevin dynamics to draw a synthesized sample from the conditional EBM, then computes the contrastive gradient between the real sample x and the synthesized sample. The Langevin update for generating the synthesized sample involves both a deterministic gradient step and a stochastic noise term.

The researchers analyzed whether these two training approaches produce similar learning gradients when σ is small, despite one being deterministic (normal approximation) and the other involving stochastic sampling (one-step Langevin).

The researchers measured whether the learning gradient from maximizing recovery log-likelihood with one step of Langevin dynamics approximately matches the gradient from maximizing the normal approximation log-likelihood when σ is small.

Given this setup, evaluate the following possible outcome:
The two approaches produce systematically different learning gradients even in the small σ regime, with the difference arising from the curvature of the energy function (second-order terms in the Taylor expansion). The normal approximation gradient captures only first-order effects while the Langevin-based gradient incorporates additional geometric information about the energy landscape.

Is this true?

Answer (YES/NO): NO